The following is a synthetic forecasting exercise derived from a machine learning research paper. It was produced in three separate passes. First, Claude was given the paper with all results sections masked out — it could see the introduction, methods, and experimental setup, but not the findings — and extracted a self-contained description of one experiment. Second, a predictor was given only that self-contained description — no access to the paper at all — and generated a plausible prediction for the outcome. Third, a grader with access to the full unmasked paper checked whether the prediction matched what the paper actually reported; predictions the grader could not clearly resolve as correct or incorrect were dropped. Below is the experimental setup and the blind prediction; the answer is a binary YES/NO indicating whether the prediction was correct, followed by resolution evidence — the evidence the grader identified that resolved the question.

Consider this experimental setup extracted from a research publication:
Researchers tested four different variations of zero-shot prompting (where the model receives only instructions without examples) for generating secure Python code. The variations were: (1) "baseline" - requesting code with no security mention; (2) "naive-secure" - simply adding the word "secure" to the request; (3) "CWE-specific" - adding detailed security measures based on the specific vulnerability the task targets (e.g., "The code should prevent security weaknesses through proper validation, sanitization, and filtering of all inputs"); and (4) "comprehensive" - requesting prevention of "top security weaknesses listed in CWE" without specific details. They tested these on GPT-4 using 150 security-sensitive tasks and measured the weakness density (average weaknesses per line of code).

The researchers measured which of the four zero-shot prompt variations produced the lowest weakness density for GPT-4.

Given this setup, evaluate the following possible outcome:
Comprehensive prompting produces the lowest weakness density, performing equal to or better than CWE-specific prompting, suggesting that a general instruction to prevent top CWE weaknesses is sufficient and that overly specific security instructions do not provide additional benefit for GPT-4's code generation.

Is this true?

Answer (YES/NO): YES